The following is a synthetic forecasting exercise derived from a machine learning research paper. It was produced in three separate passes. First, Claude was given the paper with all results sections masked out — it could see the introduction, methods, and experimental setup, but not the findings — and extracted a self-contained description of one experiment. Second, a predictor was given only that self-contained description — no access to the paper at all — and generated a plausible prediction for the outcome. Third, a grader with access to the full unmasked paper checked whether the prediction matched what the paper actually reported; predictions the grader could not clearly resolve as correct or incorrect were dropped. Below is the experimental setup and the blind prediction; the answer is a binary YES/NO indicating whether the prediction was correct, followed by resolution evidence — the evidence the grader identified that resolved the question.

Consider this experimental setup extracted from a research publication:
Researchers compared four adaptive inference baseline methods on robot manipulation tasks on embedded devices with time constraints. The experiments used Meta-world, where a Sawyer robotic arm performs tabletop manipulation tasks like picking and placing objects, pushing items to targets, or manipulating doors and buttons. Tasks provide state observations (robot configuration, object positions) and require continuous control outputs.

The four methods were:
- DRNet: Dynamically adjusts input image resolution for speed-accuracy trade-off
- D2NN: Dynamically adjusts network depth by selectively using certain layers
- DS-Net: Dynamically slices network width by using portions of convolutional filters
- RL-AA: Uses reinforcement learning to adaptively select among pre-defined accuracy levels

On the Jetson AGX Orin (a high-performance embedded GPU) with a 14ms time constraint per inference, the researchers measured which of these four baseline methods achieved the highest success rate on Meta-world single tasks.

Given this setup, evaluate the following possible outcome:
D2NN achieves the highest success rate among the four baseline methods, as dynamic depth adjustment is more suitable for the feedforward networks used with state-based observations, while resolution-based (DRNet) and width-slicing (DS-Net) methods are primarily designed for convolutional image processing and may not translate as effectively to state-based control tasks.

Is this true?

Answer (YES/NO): YES